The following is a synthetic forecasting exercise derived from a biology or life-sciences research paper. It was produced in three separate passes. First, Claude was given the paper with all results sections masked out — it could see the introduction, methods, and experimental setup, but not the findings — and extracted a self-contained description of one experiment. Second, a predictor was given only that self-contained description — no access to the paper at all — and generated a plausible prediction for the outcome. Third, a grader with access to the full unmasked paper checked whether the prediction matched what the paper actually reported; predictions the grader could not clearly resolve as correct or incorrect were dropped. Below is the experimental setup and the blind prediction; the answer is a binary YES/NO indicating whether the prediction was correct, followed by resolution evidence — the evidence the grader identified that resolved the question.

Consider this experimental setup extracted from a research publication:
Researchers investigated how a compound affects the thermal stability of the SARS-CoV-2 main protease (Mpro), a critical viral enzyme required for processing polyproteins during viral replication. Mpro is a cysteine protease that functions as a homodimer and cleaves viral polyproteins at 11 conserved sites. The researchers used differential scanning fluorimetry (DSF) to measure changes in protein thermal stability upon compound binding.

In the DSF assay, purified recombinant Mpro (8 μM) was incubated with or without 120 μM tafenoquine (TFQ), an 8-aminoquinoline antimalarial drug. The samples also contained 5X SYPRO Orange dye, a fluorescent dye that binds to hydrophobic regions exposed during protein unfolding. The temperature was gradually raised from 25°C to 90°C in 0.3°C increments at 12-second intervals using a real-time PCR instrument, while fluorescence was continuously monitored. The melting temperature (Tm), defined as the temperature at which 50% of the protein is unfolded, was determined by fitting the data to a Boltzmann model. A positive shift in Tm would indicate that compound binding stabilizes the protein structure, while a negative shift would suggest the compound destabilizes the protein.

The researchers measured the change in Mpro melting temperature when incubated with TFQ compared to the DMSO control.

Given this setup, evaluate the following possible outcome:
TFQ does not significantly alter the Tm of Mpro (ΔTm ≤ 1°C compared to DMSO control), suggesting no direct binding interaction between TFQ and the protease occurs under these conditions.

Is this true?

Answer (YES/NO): NO